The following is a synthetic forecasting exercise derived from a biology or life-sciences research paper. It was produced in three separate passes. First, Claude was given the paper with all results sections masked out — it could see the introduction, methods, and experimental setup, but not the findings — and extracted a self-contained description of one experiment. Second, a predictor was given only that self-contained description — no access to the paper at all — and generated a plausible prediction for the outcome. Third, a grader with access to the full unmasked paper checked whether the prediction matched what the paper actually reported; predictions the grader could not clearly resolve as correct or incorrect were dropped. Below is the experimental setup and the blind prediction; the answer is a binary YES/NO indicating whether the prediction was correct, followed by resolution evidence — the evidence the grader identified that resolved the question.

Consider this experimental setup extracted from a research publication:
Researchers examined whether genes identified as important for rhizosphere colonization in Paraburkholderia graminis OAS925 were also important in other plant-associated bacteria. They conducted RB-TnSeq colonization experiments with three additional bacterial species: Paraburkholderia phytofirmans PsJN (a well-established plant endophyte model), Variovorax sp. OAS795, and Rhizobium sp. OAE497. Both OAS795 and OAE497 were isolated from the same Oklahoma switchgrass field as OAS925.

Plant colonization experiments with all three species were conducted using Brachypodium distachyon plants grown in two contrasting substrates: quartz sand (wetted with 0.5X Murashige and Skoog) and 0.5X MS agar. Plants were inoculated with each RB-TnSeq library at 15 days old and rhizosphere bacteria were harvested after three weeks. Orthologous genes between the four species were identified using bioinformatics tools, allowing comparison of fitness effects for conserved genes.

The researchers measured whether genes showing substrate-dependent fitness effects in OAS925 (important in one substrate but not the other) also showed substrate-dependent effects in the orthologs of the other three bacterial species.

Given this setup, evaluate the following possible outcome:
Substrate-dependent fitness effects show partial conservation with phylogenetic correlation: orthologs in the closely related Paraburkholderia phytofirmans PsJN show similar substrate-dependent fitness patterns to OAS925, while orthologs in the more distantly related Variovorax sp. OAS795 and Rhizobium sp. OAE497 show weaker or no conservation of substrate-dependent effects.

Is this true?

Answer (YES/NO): YES